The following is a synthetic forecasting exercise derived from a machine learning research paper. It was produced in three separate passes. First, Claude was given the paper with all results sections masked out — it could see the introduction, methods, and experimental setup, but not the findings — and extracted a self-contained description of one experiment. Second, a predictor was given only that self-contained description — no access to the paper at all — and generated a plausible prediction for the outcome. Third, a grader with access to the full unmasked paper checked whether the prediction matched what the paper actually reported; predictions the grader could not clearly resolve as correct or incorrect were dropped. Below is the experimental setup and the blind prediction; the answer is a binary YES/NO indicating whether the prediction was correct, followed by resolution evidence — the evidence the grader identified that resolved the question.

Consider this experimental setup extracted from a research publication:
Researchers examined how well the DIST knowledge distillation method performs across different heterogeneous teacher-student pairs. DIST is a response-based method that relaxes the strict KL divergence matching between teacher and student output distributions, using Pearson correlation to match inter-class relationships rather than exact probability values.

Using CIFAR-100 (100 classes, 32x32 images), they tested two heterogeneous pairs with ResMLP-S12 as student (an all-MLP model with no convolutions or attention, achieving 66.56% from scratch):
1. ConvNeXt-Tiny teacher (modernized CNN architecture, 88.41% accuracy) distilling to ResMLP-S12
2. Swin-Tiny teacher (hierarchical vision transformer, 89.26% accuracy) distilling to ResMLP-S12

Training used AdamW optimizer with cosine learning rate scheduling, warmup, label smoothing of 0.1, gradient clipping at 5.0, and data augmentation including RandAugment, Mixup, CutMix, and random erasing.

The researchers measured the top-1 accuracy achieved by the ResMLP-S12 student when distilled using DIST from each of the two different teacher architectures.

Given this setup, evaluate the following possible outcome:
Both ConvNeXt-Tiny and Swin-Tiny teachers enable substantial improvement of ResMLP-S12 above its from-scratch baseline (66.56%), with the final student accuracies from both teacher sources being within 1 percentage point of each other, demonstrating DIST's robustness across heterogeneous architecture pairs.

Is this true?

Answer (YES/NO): NO